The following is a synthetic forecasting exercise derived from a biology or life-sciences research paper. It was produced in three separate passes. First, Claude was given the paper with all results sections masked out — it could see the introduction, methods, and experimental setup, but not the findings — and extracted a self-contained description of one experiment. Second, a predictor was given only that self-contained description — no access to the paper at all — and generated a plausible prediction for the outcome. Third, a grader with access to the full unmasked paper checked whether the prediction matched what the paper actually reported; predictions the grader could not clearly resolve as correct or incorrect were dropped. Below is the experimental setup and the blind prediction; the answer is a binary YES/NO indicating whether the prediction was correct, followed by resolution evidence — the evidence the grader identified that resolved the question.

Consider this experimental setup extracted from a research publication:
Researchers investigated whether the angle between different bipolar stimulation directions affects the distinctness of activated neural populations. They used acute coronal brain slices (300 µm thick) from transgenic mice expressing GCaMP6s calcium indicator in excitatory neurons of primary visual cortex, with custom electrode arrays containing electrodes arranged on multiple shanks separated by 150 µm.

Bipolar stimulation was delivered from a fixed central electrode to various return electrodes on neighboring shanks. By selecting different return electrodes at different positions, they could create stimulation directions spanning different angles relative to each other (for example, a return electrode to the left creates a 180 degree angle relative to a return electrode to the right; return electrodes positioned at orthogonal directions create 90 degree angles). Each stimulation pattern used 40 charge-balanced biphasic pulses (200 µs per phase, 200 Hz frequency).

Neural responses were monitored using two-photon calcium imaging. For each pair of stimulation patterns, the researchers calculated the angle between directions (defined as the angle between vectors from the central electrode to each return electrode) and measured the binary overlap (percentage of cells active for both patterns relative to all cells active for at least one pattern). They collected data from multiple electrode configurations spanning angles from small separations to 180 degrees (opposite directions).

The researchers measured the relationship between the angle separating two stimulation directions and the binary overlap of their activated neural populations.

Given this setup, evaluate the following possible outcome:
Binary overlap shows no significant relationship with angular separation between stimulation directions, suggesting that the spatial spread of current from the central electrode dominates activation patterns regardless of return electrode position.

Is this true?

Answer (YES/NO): NO